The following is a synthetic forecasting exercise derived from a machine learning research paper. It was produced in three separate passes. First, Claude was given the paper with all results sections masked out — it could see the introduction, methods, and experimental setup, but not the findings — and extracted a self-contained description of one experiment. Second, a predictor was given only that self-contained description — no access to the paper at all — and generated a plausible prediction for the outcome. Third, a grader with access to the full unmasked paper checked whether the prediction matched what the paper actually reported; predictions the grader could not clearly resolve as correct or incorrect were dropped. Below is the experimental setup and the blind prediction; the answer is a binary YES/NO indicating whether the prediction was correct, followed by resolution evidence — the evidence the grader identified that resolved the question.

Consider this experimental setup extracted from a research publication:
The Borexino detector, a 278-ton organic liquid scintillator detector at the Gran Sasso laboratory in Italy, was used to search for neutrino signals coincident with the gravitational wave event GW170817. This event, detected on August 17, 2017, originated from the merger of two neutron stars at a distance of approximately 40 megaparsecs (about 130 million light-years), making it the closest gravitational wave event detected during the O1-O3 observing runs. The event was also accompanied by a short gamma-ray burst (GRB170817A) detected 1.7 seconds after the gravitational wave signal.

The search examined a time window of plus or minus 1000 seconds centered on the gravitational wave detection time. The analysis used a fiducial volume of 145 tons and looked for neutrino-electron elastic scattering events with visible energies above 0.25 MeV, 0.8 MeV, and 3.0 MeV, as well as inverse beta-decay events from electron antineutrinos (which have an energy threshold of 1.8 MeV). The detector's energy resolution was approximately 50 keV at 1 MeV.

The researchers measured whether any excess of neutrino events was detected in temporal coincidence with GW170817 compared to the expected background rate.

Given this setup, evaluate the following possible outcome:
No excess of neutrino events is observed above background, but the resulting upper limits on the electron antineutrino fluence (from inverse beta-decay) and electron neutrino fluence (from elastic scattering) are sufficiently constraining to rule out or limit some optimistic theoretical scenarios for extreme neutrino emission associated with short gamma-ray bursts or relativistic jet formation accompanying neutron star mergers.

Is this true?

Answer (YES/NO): NO